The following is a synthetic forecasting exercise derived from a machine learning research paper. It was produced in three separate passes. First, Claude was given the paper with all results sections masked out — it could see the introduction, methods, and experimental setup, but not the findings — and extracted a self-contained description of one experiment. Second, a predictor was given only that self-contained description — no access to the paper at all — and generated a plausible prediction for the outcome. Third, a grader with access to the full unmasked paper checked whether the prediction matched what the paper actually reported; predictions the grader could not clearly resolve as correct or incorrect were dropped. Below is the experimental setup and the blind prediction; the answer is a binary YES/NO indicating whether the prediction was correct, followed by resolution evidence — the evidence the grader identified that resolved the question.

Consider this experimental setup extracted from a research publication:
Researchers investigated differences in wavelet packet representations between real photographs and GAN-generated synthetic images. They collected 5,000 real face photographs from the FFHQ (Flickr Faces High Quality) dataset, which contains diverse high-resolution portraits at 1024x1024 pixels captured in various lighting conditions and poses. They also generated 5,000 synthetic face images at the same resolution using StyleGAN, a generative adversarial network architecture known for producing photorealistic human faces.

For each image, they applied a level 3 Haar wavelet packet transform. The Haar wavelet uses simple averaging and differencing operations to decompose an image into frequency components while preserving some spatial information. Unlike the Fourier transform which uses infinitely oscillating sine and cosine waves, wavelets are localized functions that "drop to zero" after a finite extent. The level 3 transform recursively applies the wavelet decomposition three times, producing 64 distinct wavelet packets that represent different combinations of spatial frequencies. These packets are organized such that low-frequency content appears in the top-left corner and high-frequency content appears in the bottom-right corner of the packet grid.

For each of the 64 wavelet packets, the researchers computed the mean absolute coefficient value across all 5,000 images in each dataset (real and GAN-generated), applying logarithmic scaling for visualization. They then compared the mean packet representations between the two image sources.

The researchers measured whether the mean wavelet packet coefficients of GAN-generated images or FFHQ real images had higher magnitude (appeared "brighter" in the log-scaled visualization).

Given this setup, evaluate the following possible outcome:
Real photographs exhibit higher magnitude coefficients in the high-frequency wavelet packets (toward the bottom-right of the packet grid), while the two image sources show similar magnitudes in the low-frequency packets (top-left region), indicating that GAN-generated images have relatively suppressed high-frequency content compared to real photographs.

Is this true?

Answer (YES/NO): NO